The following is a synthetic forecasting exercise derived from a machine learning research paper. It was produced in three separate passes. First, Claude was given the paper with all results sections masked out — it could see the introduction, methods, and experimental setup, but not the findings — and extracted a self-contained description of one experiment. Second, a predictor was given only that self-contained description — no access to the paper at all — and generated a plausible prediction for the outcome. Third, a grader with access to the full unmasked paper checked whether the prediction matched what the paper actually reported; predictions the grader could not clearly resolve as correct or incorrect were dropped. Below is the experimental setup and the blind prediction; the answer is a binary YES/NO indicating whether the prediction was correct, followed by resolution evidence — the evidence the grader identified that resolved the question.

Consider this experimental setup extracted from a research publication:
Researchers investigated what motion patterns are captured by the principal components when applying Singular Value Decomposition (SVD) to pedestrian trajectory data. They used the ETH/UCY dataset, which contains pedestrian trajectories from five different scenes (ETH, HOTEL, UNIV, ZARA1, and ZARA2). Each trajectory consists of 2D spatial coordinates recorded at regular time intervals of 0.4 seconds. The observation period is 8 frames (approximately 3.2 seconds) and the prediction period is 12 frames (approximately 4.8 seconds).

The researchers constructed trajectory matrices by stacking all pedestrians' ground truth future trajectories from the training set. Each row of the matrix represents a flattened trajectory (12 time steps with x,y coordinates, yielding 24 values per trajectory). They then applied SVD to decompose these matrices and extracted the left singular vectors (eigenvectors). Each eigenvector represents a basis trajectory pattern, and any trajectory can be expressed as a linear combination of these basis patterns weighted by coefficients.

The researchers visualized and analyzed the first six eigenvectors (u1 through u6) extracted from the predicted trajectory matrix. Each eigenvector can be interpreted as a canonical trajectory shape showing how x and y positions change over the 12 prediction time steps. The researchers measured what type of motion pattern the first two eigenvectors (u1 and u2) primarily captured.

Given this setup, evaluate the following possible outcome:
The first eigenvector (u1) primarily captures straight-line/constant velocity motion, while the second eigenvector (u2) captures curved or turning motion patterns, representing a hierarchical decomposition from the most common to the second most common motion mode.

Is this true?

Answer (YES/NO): NO